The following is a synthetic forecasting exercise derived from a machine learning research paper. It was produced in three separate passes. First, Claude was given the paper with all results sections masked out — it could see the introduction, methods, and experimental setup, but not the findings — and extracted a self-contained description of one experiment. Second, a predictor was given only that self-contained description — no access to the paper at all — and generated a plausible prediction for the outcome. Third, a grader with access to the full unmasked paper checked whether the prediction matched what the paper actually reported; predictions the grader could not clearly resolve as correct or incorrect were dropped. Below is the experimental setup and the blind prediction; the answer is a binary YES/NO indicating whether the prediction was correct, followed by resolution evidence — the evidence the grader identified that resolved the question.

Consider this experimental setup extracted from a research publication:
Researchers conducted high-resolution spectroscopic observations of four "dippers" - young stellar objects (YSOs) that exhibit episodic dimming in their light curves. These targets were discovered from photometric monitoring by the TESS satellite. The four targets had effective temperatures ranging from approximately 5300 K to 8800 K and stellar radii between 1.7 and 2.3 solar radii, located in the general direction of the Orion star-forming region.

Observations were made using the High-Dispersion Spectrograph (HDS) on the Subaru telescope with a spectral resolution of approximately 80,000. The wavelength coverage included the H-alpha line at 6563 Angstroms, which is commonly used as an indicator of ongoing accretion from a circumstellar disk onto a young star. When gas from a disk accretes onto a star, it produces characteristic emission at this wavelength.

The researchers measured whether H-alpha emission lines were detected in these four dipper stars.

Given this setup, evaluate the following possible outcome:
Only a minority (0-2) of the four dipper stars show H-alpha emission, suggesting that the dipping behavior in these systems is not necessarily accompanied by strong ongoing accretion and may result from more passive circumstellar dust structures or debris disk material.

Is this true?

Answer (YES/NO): NO